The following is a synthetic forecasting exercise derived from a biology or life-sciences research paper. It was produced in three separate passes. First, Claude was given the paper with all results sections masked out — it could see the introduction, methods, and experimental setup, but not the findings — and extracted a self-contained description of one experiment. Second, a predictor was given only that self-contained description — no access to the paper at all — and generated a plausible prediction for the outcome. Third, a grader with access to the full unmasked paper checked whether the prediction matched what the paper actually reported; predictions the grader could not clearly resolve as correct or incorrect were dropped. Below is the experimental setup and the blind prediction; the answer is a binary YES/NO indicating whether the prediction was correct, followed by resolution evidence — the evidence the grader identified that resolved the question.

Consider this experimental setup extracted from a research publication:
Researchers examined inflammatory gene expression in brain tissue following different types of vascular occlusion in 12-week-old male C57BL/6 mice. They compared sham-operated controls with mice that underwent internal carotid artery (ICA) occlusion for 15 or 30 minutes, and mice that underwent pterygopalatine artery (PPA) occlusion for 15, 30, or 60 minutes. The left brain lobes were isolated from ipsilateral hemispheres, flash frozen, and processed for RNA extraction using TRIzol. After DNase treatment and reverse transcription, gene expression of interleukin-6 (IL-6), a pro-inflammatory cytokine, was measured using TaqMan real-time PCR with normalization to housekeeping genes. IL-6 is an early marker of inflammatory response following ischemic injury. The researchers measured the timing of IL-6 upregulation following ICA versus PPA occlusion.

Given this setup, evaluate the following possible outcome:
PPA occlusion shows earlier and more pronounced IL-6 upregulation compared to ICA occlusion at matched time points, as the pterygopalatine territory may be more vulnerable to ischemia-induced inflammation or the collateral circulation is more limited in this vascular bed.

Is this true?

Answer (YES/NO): NO